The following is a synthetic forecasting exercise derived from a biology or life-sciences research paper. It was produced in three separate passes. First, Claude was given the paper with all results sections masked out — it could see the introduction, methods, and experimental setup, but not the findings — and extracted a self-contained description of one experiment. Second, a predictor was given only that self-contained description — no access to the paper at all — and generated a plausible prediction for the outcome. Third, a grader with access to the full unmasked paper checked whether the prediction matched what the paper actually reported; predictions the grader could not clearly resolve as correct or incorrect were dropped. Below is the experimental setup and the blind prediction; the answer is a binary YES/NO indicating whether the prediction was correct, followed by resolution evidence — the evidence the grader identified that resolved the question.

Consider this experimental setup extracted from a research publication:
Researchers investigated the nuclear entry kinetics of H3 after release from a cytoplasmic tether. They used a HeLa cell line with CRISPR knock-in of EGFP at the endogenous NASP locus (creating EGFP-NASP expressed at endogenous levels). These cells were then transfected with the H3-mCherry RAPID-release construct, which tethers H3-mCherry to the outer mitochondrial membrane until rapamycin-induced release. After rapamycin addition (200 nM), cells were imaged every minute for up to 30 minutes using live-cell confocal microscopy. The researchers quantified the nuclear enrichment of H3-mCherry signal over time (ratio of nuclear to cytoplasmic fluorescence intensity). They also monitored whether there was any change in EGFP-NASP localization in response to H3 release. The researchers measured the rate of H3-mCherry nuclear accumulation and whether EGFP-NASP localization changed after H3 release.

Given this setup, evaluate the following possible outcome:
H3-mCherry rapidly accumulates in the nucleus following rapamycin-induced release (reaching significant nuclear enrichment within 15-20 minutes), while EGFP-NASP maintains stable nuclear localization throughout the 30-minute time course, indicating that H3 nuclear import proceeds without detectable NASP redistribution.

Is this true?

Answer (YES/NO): YES